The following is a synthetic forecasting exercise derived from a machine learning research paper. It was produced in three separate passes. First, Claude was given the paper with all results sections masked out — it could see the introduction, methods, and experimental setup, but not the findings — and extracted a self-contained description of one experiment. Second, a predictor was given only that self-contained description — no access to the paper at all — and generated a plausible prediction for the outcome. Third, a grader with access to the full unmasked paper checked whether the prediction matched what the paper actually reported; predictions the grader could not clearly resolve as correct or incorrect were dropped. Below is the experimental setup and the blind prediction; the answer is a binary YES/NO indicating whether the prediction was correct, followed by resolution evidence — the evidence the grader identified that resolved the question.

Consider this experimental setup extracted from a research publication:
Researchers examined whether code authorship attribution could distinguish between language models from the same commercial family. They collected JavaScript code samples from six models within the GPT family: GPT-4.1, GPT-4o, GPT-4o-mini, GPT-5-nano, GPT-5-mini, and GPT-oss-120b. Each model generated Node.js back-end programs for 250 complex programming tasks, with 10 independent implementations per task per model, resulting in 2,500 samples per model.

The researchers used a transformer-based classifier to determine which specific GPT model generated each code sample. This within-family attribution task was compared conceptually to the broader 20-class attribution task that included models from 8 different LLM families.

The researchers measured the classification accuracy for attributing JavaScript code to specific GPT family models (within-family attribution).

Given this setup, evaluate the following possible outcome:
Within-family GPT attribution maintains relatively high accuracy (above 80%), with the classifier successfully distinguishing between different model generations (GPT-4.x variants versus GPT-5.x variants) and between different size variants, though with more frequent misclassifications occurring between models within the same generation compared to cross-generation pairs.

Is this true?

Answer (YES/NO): YES